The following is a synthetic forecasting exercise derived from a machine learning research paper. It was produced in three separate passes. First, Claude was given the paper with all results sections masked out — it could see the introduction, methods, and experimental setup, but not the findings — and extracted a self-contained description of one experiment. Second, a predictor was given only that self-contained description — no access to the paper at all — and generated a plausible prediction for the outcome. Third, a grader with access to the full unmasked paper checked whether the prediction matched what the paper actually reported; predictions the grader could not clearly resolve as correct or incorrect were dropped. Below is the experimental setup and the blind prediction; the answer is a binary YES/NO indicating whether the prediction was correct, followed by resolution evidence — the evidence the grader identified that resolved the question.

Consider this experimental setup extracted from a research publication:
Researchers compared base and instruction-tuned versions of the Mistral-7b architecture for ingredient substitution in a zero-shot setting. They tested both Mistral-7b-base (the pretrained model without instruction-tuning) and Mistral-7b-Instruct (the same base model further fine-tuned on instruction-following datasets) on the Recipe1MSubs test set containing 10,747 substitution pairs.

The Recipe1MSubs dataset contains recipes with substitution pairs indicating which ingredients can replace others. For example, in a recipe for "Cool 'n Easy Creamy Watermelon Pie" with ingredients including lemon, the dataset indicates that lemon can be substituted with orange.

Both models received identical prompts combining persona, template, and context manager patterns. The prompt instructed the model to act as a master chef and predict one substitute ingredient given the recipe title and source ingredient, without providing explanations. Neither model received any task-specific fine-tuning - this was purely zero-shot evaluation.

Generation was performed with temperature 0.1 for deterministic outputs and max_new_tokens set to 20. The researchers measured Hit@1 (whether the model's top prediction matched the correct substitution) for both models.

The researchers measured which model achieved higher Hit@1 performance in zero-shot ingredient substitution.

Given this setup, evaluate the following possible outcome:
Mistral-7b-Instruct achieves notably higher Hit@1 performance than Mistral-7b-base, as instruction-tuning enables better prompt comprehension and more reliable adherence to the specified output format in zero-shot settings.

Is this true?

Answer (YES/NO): NO